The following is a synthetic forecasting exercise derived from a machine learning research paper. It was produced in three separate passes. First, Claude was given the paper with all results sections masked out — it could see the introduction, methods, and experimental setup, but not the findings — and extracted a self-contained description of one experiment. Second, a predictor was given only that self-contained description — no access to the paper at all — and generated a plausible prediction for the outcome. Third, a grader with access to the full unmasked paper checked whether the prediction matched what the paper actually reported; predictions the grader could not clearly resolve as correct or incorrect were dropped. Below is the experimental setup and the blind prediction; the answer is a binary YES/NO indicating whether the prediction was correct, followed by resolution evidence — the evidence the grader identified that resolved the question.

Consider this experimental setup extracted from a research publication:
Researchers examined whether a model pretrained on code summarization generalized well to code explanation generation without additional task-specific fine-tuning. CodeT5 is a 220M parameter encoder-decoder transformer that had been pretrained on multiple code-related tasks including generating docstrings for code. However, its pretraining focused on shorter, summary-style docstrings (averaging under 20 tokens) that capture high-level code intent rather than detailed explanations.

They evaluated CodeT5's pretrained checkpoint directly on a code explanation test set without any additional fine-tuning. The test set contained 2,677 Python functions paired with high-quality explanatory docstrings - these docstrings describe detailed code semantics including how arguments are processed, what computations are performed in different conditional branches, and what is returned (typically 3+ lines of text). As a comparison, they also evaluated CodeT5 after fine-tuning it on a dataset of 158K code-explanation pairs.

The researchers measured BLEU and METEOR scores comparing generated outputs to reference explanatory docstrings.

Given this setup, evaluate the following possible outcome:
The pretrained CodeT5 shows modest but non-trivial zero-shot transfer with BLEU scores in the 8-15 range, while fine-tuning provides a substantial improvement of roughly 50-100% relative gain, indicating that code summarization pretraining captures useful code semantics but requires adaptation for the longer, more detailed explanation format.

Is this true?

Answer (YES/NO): NO